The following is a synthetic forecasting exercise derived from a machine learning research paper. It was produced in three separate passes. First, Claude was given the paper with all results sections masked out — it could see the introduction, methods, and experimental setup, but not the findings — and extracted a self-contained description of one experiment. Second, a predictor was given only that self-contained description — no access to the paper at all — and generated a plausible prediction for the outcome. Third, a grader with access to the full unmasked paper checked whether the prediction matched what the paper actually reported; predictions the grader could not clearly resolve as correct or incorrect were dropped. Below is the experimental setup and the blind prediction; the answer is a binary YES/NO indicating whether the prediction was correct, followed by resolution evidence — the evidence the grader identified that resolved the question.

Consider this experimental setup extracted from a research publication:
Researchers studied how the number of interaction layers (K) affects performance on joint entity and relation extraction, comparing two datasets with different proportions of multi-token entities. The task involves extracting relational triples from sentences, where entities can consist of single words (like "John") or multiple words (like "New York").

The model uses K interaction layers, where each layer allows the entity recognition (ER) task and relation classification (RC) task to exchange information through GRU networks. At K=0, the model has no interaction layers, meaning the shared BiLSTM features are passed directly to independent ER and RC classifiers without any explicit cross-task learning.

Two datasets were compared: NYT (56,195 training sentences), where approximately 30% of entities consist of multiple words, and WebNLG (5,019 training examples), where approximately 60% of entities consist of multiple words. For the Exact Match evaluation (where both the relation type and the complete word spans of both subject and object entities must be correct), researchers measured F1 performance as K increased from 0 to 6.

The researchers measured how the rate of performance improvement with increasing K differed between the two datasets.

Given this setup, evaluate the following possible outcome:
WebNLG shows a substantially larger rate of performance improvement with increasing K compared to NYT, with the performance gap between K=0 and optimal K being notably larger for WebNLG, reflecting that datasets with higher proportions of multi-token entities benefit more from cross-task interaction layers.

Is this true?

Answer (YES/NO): NO